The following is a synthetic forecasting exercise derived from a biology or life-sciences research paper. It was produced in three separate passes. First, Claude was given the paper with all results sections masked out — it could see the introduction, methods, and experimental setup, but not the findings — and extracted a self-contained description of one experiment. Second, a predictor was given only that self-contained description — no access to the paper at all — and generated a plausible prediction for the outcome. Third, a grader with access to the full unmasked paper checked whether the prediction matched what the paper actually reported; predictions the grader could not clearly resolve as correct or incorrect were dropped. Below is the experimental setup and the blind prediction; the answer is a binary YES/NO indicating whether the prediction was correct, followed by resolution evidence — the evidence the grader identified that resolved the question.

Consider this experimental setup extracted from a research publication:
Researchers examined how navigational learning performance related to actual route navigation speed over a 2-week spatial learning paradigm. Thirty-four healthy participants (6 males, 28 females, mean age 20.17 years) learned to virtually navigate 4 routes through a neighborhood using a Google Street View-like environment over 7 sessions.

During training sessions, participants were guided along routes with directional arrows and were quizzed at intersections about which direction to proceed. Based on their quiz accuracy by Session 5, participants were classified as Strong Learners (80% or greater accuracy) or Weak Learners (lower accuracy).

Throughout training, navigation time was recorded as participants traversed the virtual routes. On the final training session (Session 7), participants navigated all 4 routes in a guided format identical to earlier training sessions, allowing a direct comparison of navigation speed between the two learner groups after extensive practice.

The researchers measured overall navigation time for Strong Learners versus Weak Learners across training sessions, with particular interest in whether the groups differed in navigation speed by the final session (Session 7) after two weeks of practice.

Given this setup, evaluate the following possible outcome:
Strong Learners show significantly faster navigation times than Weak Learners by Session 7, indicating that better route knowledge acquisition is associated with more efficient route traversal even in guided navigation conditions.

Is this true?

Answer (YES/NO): YES